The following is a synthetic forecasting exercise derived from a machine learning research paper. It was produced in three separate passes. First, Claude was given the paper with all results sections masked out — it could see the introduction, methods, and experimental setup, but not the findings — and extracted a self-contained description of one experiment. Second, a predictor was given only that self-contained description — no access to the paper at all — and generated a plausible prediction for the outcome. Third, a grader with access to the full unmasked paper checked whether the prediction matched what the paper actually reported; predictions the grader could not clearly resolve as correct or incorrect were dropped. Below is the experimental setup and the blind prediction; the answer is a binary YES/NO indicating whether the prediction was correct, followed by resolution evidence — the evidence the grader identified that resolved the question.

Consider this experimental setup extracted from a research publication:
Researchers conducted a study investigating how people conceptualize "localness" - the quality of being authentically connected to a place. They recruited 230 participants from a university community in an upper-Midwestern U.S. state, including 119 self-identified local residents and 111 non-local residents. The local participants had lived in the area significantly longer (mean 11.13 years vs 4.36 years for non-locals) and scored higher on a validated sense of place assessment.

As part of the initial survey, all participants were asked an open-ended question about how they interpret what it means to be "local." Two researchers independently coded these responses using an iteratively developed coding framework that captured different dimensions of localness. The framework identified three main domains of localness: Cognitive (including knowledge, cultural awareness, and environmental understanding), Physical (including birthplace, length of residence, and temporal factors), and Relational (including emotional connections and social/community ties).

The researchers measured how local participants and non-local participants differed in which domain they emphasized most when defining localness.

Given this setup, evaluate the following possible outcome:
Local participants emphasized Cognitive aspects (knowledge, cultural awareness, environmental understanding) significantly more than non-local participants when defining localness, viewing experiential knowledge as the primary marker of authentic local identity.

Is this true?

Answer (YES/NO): NO